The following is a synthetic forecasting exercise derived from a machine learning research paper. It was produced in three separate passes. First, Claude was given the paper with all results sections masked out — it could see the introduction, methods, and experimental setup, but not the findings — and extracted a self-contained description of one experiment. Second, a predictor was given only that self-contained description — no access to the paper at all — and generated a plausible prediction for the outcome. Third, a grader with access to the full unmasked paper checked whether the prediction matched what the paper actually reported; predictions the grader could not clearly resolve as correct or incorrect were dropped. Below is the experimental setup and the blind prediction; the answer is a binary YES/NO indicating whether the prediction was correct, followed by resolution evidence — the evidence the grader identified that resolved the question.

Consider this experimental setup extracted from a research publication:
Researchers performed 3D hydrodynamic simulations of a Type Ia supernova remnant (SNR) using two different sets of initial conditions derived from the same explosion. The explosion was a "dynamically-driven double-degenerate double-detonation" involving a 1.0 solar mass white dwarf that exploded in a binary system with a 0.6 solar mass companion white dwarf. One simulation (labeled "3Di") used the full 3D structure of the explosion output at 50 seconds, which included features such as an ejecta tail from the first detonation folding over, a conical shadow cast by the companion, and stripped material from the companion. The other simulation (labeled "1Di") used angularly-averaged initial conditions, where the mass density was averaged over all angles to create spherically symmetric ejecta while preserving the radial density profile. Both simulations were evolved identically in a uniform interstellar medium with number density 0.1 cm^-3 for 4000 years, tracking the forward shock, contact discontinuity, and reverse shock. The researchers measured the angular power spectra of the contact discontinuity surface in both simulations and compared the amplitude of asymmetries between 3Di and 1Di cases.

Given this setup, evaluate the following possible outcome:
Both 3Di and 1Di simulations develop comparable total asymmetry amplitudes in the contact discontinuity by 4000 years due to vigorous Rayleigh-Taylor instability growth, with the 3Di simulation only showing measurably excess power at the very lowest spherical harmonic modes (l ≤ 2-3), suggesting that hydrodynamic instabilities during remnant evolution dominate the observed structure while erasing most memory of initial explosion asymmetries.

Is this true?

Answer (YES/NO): NO